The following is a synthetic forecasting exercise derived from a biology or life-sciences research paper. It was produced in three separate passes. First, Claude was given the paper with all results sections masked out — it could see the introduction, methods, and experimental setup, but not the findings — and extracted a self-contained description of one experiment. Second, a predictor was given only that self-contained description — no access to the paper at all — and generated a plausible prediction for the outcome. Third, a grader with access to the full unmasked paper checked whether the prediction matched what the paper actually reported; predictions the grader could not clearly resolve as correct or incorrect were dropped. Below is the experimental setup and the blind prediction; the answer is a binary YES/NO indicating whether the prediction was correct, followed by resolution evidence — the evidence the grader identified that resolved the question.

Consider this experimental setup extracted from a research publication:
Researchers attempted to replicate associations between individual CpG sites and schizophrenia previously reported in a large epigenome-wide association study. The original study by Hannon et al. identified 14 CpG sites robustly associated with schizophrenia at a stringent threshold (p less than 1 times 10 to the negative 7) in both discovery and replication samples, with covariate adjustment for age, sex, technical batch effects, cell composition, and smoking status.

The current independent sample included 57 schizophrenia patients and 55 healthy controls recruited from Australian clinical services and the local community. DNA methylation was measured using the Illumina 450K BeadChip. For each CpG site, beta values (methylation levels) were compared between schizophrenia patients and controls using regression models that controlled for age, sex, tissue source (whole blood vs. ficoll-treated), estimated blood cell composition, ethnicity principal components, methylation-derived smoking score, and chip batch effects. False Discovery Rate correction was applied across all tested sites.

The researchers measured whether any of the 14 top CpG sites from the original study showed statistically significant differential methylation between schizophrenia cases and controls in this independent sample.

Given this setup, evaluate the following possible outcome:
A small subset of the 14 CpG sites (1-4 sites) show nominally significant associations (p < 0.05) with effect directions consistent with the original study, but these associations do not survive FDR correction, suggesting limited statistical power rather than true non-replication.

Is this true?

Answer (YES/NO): YES